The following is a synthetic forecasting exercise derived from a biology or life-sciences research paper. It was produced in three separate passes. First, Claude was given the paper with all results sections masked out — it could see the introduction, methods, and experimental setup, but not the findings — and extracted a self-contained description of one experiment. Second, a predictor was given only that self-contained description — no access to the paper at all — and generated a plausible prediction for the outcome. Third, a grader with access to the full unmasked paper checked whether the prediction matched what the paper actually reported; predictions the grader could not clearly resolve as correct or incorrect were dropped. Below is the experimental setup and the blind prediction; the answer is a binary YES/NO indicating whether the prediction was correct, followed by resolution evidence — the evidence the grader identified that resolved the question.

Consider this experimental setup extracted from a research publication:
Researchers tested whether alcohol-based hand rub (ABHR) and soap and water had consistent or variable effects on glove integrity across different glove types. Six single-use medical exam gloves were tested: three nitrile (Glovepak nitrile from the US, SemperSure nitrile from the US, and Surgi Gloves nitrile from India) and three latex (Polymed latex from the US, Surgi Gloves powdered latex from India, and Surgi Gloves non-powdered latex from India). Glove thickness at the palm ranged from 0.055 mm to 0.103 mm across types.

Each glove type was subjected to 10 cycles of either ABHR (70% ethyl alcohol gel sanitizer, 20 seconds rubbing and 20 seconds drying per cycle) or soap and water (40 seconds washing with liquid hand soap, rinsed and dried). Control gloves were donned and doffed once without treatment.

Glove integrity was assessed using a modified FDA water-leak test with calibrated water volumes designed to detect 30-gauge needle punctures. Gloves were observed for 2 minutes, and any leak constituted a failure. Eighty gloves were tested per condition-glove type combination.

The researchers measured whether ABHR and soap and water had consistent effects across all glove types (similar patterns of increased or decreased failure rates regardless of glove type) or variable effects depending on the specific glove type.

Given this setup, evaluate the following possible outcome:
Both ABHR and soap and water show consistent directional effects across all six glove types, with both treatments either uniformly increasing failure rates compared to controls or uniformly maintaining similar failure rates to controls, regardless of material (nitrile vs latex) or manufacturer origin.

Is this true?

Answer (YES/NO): NO